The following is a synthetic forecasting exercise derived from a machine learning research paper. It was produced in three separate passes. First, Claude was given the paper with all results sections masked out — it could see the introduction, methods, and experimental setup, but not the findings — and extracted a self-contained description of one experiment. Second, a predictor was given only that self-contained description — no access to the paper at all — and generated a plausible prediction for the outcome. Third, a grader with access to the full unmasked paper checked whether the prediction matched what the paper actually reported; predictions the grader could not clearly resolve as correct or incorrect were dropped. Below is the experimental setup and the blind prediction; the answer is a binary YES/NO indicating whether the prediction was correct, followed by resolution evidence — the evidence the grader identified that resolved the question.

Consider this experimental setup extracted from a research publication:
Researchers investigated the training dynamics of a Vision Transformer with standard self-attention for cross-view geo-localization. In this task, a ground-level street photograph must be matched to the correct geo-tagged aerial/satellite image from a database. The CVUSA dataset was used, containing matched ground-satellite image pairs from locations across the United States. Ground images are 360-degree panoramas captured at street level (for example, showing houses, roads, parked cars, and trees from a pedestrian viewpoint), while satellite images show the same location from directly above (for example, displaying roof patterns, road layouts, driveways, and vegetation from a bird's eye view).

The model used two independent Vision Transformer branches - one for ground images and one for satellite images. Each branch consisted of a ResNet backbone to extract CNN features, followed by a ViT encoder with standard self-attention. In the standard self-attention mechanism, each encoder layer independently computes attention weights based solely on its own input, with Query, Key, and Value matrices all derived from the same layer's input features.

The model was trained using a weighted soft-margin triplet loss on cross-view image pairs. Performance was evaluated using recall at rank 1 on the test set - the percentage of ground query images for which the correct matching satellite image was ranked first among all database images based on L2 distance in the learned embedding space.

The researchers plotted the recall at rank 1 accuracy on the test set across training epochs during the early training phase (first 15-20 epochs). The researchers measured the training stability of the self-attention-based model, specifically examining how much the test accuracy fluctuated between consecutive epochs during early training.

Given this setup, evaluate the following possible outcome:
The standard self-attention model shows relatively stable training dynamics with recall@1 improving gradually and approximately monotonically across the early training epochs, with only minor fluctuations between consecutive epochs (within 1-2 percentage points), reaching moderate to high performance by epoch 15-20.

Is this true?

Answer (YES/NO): NO